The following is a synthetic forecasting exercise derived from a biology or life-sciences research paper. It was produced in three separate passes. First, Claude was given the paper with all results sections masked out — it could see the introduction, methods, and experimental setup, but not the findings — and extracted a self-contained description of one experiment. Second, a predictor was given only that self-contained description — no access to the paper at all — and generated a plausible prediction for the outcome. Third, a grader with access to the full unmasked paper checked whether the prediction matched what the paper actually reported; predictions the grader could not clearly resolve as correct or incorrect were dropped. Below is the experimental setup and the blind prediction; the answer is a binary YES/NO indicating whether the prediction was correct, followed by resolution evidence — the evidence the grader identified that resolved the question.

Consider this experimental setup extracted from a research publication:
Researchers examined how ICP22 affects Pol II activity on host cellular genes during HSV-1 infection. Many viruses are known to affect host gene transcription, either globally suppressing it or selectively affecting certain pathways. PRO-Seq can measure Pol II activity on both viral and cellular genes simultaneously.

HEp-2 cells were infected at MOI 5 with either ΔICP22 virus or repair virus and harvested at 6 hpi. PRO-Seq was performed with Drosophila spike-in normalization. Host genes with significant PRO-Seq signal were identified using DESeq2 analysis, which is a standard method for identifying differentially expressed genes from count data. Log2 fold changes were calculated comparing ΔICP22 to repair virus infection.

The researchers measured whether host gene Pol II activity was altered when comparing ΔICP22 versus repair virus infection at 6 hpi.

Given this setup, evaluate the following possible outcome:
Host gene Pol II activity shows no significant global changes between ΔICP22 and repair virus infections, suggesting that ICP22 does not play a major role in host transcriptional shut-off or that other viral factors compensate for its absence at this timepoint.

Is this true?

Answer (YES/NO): NO